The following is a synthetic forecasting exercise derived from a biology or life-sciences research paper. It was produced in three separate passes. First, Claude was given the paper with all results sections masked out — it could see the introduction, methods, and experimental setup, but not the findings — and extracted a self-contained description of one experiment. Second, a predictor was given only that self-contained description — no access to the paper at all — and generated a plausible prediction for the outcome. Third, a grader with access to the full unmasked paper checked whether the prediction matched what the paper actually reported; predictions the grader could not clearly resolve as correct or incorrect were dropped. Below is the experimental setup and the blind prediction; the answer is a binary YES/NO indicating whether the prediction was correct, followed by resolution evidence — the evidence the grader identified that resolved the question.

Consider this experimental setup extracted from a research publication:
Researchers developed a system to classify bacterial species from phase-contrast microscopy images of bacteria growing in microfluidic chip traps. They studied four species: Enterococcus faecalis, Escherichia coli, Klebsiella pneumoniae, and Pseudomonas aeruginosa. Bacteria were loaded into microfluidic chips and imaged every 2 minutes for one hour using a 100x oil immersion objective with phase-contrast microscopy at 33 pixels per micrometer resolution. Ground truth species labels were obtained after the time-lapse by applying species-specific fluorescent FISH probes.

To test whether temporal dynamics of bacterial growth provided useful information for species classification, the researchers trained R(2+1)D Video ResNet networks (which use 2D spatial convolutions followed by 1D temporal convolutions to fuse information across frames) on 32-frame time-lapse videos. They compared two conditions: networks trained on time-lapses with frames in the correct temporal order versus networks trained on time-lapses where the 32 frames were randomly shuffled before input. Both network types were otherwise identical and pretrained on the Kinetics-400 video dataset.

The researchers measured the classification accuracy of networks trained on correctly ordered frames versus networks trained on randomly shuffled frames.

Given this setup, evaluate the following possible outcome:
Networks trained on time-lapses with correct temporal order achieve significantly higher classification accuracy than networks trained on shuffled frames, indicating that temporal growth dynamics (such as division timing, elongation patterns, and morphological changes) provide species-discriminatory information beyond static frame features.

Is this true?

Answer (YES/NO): NO